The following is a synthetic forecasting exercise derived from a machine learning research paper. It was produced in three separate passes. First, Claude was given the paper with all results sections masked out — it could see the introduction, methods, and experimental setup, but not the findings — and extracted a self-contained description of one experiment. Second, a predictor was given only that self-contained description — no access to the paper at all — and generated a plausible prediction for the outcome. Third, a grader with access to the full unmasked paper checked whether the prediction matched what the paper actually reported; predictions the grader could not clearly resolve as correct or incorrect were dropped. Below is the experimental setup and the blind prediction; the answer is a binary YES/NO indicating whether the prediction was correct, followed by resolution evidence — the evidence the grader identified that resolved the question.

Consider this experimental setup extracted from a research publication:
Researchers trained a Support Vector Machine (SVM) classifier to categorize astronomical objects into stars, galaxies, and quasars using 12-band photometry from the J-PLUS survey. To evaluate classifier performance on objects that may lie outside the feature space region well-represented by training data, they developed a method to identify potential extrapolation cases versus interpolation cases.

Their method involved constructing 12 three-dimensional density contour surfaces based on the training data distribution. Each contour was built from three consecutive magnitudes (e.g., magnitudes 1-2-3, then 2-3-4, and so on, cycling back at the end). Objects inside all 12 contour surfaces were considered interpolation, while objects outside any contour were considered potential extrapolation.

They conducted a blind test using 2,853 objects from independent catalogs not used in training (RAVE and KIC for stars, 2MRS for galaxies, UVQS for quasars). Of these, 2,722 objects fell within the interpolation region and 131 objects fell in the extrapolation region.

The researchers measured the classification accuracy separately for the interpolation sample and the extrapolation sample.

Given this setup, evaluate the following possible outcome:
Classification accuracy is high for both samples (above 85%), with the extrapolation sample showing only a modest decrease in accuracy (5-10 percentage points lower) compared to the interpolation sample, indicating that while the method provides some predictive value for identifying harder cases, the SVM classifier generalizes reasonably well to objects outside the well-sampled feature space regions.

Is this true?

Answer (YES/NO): NO